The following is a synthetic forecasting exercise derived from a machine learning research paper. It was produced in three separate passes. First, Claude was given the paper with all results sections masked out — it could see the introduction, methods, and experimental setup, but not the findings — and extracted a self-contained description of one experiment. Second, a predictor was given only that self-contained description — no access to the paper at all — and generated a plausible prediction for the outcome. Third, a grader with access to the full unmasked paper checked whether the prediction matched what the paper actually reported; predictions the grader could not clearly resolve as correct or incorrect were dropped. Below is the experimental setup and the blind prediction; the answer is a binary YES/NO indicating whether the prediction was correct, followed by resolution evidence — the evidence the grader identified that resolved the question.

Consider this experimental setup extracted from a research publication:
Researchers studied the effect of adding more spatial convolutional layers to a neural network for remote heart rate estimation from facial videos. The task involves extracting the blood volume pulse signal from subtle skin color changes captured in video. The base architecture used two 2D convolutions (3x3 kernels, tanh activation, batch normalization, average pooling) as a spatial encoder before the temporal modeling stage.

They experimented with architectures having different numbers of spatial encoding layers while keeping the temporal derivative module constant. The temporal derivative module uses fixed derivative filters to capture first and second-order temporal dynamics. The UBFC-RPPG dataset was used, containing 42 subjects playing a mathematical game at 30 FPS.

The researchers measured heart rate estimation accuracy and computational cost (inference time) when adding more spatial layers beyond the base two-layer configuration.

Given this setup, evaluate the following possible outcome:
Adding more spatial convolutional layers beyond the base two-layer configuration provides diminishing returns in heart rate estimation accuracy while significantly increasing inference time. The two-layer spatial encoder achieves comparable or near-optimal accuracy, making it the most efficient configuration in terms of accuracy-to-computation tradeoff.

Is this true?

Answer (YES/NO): YES